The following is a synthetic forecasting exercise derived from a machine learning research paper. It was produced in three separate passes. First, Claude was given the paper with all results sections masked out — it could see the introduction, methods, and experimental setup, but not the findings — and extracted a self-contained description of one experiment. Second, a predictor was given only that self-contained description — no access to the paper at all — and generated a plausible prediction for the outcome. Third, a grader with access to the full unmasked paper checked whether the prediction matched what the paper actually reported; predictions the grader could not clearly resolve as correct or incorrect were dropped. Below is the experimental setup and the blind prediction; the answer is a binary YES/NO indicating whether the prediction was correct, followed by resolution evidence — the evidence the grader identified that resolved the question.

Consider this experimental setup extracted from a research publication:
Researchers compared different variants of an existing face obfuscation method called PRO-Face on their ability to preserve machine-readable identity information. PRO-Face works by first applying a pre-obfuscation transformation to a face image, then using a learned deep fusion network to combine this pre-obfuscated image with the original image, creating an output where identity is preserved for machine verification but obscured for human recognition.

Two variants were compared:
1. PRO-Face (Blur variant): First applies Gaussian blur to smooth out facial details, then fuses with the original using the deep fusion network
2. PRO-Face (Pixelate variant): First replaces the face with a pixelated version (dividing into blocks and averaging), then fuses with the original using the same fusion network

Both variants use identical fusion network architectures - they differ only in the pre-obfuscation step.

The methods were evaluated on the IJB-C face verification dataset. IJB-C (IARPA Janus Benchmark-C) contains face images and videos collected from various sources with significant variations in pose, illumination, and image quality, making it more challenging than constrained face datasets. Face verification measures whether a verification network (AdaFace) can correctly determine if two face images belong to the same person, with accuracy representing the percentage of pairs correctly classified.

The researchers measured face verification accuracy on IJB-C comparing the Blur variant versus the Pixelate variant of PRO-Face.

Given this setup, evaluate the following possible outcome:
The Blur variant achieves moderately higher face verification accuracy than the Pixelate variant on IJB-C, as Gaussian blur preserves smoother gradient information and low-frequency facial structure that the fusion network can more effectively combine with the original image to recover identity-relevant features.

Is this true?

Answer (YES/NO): NO